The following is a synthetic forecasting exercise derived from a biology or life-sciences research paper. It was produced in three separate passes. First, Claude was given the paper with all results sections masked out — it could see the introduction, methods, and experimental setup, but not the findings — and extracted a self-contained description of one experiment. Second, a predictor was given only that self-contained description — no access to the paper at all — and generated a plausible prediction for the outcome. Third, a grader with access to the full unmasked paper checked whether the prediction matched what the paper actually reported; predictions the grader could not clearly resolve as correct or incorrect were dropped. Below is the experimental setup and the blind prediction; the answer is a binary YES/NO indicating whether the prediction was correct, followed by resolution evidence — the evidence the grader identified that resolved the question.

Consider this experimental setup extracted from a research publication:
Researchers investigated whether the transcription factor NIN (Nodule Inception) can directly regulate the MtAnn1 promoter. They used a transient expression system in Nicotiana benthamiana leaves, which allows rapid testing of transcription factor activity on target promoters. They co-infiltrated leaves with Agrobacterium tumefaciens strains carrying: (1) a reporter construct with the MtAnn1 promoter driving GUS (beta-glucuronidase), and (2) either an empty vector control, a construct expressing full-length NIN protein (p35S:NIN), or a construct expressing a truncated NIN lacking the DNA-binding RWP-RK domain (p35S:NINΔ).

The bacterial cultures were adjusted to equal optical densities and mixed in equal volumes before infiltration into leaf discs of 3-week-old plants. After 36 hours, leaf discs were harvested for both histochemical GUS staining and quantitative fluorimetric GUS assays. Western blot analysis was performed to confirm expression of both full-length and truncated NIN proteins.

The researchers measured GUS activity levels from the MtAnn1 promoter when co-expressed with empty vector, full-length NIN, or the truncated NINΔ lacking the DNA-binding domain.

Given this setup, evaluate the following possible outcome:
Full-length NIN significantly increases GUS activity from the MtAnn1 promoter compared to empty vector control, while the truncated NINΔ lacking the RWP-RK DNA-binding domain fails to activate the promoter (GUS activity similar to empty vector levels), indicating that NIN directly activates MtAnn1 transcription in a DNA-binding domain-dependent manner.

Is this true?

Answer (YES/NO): YES